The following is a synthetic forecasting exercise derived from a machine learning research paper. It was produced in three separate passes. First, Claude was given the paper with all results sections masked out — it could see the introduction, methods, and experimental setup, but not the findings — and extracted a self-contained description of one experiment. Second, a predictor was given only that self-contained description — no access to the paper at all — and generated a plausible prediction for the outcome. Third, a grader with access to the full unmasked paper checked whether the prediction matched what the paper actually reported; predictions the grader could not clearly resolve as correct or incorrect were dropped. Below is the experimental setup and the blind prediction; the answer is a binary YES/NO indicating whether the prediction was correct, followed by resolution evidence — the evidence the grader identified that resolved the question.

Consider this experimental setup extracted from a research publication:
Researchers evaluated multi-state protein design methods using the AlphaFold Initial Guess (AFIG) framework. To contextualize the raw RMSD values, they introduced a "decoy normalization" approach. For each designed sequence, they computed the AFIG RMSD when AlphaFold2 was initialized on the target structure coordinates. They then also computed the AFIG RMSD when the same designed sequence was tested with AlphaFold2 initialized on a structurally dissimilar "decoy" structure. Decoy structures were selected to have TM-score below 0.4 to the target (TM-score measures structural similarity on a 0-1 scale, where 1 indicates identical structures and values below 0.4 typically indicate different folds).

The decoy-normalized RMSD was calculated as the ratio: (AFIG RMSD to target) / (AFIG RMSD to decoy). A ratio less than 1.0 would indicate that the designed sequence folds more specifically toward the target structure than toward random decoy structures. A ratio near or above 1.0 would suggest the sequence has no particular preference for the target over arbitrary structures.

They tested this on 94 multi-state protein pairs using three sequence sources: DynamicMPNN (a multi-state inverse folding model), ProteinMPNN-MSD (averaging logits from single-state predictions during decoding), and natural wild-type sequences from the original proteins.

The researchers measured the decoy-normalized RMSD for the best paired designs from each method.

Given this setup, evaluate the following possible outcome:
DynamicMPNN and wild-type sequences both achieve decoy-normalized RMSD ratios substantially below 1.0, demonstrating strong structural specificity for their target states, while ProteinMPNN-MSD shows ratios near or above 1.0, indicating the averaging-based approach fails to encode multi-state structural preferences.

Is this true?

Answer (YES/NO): NO